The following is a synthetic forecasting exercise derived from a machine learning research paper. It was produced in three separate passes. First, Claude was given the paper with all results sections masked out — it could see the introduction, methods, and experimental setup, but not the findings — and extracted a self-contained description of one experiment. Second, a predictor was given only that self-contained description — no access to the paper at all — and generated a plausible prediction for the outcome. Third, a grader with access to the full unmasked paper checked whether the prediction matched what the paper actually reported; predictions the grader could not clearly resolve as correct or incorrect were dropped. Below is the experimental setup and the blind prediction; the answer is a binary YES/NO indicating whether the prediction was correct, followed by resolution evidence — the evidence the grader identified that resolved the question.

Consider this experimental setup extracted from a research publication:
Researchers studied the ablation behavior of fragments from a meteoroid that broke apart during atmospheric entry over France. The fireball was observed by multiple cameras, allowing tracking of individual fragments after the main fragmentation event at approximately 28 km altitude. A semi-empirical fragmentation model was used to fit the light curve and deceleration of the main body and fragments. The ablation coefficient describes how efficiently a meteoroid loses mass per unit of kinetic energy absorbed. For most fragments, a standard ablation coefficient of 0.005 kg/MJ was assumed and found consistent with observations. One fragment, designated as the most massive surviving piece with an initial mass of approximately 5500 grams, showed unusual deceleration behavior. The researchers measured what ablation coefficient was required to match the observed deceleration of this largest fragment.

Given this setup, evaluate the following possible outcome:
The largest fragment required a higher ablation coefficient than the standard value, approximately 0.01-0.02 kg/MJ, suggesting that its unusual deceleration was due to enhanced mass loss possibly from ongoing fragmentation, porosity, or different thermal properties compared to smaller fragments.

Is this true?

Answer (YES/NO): YES